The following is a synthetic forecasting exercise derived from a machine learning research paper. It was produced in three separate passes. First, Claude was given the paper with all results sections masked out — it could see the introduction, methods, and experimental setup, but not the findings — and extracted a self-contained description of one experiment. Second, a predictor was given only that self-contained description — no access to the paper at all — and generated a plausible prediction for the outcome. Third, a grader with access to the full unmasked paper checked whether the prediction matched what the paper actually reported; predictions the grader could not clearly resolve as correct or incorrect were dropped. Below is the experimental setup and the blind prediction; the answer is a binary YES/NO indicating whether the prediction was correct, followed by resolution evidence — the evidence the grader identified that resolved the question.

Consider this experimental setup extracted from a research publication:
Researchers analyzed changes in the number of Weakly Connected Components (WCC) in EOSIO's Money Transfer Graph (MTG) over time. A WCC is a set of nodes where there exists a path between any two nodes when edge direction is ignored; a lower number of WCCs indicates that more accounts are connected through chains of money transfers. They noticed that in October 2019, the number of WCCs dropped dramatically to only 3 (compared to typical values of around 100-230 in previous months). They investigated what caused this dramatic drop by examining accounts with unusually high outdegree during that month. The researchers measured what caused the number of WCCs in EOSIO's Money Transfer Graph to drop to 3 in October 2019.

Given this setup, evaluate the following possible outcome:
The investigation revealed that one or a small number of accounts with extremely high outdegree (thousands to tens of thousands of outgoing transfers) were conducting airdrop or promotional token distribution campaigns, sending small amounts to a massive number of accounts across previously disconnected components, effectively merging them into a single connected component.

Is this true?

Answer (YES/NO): NO